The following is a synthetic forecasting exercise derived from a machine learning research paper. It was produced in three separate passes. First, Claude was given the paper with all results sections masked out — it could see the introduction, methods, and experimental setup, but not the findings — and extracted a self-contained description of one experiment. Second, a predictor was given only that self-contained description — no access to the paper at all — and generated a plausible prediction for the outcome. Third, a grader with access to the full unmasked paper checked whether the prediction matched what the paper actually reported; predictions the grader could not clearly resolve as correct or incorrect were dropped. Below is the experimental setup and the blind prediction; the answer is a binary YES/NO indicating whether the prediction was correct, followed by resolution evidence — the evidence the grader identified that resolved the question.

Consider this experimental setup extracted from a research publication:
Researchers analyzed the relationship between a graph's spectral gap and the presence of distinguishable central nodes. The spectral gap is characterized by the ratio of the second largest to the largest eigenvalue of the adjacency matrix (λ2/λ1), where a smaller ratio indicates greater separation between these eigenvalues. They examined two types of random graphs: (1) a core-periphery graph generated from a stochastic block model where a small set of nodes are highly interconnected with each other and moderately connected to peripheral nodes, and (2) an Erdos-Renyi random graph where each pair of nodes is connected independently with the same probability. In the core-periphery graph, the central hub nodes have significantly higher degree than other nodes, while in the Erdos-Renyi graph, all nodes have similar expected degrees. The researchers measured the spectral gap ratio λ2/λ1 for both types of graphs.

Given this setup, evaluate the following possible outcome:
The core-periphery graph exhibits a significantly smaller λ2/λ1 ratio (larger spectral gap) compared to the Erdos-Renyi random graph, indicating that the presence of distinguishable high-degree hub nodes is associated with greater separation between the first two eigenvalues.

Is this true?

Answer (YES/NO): YES